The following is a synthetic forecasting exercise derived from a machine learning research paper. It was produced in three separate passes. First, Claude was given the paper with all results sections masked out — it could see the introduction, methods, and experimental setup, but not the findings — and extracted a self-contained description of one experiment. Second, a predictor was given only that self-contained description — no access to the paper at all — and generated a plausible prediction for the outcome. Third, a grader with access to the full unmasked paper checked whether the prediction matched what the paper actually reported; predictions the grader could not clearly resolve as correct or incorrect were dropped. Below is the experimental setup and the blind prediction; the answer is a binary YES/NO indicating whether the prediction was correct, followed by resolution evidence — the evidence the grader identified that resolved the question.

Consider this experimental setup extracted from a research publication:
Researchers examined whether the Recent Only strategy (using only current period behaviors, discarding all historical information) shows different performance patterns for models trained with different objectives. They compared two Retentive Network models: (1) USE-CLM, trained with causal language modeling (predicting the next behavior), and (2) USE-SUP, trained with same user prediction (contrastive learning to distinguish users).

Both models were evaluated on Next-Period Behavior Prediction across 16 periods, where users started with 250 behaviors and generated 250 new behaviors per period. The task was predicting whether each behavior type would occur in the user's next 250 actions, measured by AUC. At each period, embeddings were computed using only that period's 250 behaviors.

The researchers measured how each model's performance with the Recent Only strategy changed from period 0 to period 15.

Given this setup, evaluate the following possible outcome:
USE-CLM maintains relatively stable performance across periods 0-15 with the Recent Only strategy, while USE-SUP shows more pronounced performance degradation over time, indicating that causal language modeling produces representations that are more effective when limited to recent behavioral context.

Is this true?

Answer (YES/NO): NO